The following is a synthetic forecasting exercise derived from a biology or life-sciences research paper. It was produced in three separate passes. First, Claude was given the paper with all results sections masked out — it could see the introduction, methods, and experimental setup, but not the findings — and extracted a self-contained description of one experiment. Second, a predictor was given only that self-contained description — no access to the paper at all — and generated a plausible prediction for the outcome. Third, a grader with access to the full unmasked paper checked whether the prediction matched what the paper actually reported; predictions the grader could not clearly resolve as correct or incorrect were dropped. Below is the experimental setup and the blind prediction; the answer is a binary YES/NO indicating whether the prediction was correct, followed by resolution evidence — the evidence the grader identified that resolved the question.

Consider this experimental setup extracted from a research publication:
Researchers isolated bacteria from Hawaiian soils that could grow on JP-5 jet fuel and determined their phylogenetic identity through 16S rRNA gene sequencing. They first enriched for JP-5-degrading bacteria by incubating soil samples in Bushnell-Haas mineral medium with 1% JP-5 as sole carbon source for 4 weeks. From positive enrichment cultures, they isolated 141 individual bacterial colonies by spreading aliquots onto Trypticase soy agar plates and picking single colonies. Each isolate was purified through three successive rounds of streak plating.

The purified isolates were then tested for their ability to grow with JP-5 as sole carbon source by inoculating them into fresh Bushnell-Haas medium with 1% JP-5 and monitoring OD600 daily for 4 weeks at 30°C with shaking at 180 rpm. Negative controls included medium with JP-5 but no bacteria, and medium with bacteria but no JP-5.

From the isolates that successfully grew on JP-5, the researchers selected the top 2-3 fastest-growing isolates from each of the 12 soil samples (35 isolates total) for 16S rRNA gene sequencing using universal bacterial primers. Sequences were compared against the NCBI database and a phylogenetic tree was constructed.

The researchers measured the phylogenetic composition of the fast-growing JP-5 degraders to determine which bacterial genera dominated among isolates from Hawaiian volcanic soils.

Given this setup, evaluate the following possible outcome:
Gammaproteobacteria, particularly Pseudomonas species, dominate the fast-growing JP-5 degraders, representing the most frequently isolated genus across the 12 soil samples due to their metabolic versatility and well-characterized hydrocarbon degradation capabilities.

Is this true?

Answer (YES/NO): NO